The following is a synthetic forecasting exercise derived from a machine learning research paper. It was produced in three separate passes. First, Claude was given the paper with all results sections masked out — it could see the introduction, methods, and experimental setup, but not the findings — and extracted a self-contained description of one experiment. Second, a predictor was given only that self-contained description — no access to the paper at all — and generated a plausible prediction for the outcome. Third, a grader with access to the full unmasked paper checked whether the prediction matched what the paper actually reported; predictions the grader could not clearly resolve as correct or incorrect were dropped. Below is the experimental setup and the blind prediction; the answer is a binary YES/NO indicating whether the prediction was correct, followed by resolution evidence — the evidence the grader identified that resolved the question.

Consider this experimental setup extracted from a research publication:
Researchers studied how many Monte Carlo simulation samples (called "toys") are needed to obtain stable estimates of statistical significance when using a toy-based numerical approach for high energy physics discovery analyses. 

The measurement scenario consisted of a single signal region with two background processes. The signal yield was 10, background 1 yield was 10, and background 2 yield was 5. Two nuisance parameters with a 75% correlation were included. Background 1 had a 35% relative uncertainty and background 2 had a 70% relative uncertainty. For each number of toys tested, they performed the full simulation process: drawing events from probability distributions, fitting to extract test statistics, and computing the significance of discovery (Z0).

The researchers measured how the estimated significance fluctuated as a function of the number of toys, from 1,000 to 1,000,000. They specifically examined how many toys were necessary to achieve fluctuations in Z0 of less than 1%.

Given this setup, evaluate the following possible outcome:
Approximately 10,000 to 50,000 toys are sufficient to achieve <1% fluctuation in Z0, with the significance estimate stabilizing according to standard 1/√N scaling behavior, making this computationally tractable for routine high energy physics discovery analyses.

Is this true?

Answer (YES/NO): YES